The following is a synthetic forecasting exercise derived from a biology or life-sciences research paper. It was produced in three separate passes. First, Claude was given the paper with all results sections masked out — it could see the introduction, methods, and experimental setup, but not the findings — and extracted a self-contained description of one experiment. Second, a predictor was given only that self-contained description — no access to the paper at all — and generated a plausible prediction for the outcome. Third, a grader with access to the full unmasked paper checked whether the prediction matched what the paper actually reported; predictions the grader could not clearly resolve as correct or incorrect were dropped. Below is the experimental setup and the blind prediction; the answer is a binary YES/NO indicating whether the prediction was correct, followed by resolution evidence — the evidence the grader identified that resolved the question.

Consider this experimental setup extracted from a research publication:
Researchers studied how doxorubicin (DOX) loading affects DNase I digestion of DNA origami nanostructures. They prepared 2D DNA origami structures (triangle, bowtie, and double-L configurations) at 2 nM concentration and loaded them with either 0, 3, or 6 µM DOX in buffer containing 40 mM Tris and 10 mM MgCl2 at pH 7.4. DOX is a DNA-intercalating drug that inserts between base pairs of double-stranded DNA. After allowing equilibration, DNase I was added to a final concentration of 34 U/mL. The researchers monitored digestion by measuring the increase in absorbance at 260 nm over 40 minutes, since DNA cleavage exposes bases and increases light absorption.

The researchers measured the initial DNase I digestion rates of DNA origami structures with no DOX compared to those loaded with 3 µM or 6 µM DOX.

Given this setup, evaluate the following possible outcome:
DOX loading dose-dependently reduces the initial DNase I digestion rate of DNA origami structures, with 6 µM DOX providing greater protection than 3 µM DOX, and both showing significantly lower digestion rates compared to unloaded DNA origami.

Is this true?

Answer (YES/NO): YES